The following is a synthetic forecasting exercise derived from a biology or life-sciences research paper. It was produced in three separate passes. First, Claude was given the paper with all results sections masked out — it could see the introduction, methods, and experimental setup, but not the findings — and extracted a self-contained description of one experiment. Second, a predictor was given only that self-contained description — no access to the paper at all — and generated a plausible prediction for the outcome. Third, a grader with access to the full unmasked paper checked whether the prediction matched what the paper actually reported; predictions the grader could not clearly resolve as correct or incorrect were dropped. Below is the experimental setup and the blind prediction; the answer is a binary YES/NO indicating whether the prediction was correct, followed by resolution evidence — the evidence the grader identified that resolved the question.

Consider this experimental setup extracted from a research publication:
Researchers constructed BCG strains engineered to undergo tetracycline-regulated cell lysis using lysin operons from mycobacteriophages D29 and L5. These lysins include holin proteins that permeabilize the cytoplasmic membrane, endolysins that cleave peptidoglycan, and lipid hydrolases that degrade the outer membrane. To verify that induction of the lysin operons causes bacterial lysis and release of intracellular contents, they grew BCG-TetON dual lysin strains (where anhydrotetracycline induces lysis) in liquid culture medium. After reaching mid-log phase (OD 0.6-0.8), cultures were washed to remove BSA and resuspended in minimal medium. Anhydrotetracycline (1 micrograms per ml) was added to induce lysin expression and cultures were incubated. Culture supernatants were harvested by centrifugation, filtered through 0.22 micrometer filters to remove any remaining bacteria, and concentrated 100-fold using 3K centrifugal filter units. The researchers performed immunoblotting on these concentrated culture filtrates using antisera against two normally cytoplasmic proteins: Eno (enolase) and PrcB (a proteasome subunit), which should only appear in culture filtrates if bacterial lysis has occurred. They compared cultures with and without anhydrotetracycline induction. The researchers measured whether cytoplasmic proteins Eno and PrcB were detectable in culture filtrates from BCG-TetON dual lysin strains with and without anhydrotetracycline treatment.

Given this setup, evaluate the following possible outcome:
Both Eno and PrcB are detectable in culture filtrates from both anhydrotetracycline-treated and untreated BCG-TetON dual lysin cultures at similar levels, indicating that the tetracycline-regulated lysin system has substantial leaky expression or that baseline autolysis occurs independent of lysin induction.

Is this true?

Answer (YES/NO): NO